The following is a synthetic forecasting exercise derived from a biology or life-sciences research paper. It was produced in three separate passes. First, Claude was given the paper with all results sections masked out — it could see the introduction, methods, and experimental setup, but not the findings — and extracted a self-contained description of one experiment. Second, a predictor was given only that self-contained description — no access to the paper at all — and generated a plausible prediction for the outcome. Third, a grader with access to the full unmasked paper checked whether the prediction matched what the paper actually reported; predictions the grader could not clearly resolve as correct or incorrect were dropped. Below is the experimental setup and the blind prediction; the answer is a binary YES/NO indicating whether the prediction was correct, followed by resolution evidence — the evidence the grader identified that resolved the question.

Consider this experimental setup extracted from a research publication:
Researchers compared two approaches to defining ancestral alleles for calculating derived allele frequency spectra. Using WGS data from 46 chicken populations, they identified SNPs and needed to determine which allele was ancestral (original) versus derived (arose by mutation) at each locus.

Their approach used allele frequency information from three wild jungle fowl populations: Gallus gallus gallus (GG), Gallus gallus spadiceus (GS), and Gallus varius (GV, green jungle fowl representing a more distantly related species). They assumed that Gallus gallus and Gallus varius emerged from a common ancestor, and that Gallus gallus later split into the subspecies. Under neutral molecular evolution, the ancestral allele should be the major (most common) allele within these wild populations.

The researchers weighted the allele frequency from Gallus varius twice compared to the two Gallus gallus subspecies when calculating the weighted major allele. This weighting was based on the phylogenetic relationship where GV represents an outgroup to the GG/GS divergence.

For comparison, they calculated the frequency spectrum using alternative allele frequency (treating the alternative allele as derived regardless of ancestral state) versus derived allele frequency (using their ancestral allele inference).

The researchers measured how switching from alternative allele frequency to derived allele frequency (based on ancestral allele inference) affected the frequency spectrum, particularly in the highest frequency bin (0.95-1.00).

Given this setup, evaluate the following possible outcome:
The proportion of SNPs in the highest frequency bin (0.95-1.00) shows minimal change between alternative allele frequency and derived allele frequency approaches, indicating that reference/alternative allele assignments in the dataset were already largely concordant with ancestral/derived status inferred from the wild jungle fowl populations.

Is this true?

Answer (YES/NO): YES